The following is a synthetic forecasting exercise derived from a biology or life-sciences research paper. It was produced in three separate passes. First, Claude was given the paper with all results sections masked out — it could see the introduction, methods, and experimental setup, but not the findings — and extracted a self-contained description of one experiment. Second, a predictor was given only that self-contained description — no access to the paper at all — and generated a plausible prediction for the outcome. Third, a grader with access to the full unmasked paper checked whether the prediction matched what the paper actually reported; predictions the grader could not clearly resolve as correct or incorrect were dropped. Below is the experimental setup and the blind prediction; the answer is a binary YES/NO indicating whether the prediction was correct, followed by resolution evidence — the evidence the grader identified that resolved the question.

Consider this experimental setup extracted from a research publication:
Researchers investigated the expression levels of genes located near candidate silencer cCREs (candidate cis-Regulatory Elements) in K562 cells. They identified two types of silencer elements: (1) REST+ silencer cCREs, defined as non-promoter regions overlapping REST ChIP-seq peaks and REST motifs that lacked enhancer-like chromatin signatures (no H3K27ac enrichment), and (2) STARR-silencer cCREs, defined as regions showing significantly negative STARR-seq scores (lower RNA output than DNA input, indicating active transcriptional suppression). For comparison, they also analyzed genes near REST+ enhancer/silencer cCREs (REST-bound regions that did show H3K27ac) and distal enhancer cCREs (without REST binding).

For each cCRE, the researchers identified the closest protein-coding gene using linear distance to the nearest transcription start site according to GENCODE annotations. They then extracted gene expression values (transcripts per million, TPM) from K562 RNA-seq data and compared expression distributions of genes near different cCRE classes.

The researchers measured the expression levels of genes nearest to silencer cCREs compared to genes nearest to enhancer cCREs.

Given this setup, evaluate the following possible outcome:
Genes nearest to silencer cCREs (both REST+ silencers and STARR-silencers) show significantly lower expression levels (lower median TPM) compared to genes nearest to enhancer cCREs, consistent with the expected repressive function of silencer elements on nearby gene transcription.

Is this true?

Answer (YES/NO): YES